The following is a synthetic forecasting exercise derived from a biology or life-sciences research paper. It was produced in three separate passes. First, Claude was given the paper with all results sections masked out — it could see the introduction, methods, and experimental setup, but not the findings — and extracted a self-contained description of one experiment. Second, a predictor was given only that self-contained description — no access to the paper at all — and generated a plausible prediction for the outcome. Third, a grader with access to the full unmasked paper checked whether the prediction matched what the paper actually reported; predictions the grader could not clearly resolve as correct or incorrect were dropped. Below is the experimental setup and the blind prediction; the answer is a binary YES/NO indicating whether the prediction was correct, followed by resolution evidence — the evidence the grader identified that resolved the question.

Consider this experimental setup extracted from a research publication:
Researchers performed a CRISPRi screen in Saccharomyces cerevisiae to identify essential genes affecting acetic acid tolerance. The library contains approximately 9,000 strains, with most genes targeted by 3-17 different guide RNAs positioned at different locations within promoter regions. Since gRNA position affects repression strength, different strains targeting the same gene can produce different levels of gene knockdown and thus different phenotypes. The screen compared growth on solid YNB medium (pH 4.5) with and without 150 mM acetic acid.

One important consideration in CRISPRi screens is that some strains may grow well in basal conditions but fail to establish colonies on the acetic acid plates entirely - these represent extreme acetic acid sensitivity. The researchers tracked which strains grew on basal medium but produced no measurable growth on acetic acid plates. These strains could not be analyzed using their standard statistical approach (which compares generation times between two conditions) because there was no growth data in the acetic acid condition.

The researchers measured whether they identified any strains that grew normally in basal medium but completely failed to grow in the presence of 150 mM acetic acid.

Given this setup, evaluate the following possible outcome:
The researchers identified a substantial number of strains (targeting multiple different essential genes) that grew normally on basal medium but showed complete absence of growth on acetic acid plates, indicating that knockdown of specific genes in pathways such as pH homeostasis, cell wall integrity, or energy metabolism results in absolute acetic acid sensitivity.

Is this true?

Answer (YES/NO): NO